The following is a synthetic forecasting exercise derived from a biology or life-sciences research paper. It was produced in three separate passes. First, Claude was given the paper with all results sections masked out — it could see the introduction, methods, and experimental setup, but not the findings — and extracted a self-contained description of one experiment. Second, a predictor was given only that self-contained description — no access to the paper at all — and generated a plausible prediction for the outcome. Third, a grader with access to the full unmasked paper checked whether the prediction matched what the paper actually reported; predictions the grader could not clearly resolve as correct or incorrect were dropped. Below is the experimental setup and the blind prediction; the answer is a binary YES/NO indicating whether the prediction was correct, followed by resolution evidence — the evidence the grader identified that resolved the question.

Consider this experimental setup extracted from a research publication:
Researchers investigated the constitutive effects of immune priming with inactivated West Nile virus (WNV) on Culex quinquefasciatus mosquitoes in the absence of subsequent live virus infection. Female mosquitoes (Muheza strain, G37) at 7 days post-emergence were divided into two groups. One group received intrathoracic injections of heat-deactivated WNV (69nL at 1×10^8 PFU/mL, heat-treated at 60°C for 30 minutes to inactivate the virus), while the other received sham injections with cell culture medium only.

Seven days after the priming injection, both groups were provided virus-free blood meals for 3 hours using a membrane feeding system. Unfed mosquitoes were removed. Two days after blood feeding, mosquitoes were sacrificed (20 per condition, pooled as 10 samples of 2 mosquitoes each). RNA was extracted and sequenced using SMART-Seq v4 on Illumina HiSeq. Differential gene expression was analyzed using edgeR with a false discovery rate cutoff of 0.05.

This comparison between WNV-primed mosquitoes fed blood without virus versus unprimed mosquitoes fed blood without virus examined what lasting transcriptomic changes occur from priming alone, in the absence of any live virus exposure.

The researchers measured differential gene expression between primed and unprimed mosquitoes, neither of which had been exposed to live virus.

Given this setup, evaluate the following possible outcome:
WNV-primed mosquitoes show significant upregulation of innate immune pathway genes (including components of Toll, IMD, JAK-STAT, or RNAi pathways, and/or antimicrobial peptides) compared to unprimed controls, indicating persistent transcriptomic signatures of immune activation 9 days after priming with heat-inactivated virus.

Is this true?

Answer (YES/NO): NO